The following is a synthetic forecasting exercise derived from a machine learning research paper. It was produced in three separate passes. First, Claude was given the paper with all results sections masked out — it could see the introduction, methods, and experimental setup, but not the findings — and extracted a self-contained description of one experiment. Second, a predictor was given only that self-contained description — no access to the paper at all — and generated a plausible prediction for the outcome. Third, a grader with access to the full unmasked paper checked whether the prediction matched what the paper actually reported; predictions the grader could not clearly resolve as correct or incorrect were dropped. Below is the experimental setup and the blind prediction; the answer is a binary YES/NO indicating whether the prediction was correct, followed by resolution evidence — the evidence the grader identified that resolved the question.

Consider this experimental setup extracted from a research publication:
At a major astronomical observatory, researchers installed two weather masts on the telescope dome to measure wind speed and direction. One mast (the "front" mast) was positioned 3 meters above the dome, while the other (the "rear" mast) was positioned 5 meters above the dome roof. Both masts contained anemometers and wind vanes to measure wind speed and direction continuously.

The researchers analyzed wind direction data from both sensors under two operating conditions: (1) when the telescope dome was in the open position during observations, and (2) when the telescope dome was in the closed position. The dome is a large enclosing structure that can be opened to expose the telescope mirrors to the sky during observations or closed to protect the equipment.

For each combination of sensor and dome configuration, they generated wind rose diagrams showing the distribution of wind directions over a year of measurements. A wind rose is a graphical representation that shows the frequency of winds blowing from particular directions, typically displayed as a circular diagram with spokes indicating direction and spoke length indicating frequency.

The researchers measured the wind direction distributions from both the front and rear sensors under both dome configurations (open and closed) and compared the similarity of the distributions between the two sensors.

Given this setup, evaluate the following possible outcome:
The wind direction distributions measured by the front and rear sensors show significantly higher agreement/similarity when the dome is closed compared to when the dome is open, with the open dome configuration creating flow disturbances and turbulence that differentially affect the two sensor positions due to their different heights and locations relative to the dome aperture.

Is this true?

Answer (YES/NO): NO